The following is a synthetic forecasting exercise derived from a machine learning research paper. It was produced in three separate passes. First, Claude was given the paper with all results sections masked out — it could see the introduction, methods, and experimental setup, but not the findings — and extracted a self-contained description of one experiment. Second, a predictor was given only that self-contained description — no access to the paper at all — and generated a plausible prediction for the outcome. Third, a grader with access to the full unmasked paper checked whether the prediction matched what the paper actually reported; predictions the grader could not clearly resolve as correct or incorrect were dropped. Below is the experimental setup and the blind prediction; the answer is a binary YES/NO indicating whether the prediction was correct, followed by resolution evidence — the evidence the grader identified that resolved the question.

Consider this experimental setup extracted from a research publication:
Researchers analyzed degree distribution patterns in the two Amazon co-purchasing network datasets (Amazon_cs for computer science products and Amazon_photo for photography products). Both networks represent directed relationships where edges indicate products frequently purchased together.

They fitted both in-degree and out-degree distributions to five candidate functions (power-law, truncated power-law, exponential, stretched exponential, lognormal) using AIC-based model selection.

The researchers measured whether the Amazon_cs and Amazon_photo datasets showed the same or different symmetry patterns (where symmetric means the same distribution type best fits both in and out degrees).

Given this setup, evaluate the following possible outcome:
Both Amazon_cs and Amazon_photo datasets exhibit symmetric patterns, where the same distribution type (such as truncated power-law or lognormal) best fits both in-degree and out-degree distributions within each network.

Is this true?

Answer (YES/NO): NO